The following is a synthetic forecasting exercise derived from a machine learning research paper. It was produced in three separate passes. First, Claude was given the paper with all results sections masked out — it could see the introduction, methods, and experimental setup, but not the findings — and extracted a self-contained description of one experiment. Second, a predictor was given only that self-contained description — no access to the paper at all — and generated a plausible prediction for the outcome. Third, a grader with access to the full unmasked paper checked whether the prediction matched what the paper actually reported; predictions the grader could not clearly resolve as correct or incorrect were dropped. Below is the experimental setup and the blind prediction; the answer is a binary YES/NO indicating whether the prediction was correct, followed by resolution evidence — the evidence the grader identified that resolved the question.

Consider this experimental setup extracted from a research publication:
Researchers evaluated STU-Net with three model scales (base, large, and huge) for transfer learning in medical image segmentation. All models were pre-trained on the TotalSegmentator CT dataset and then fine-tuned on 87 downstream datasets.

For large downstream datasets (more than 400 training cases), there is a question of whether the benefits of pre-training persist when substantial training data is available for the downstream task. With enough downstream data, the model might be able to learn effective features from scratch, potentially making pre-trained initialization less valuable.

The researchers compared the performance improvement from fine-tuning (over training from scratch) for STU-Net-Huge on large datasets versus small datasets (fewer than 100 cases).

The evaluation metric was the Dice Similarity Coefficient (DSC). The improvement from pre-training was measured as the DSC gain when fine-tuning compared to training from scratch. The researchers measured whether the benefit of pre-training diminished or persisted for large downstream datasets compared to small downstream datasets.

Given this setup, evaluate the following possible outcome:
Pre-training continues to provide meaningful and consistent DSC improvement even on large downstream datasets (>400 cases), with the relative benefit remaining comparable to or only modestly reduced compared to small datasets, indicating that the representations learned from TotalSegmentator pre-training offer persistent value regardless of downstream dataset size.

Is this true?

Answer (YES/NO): YES